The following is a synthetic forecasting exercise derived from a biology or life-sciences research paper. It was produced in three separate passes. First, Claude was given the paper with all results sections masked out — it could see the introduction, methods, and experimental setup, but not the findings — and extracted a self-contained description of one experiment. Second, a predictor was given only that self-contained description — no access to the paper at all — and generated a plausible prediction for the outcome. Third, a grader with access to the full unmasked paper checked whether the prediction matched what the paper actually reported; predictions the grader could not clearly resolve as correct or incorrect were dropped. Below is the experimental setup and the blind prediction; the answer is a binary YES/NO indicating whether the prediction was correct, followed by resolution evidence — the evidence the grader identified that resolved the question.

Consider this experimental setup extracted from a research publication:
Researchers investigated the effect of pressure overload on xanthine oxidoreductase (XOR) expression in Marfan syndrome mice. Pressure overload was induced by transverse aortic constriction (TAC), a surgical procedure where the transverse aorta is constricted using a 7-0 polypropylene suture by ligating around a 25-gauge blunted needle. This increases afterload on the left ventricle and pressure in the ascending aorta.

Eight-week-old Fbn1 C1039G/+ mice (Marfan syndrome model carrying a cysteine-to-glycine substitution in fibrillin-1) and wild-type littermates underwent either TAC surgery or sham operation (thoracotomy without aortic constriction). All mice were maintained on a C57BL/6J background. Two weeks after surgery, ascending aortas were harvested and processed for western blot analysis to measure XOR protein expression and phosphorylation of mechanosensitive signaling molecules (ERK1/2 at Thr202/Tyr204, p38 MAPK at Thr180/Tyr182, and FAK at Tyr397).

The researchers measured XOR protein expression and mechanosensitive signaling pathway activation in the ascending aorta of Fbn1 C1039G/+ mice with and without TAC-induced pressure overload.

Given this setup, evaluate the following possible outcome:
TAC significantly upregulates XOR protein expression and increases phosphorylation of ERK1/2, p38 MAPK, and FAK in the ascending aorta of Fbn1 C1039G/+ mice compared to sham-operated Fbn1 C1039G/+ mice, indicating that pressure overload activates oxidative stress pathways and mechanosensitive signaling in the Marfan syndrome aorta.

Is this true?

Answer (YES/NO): NO